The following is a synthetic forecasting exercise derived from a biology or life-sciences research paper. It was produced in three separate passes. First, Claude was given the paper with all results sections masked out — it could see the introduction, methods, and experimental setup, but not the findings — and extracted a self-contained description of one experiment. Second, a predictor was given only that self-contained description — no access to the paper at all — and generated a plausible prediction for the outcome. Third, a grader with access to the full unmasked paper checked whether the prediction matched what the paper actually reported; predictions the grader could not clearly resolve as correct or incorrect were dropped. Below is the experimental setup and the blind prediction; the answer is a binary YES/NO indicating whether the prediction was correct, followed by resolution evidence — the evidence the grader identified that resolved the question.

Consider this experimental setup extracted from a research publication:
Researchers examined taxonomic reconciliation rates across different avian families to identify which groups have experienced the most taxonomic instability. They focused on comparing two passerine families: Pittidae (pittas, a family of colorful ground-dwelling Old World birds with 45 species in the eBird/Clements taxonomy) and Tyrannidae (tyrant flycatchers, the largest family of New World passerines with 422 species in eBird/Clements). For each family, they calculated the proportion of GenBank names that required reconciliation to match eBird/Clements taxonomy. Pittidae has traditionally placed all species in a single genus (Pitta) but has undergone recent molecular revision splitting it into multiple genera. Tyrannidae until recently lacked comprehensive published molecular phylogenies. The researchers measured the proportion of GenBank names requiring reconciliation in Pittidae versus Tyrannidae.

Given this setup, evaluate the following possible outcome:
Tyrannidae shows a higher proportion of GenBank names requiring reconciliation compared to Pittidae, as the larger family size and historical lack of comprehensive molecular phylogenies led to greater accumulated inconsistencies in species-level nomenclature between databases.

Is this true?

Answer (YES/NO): NO